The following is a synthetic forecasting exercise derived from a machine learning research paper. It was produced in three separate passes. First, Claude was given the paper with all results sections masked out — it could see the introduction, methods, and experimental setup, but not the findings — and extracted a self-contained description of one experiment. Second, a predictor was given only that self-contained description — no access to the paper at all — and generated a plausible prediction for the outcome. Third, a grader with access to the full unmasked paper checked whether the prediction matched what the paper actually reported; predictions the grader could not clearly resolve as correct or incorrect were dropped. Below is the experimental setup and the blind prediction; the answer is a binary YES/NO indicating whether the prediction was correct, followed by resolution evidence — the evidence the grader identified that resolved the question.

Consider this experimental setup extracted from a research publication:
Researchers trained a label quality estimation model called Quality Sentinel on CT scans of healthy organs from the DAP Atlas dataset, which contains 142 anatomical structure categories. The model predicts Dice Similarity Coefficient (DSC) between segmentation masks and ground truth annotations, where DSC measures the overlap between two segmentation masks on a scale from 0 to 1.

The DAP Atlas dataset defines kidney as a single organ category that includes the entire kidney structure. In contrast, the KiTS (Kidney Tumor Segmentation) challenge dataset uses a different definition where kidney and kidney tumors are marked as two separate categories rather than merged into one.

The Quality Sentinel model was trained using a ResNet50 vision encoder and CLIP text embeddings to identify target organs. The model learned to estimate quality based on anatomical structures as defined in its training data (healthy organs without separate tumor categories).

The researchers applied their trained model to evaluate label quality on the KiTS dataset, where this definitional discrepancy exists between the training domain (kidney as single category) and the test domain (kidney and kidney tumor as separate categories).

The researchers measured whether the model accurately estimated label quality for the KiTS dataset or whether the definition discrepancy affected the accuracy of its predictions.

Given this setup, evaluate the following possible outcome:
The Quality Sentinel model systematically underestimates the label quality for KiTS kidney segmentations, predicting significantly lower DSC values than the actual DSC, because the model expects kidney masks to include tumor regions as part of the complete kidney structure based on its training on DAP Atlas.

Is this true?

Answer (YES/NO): YES